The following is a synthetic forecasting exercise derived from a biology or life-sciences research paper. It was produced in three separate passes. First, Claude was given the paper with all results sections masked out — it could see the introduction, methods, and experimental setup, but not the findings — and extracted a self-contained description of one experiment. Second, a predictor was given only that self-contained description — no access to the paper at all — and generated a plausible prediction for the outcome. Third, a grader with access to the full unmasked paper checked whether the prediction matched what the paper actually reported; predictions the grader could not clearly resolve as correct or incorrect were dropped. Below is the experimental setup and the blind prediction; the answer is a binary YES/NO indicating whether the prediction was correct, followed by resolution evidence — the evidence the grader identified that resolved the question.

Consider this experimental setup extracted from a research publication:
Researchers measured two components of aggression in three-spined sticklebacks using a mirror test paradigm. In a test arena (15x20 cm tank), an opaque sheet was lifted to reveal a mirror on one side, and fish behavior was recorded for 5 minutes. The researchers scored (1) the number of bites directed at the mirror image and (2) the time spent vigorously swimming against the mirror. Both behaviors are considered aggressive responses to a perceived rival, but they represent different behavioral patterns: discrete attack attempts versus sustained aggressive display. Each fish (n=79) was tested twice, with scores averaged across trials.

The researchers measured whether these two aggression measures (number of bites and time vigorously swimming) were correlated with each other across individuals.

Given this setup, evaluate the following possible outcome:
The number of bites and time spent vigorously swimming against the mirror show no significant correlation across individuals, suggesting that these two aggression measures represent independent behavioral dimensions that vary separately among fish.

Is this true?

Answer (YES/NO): NO